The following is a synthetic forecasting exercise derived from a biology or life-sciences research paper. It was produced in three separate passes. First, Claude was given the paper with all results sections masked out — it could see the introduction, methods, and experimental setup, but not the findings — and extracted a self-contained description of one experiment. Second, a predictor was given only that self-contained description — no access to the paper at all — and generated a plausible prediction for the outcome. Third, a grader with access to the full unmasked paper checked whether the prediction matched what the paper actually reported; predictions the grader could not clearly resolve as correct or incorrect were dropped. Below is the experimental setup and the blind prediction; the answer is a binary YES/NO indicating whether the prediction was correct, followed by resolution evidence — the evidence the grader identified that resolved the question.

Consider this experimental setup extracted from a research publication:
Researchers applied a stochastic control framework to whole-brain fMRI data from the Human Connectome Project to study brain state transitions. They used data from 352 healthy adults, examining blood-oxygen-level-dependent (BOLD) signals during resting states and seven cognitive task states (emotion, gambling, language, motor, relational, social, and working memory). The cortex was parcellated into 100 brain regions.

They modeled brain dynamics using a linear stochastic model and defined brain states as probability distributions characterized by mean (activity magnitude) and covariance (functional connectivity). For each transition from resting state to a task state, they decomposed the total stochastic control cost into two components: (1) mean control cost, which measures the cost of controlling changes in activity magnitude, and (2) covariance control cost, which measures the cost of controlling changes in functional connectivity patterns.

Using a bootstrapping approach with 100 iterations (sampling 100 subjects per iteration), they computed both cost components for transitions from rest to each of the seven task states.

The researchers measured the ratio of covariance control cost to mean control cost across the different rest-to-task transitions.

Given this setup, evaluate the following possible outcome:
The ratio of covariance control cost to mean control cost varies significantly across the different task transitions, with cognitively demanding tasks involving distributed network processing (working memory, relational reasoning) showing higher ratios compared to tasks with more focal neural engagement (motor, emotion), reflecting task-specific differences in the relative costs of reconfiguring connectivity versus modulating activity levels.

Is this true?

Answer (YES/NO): NO